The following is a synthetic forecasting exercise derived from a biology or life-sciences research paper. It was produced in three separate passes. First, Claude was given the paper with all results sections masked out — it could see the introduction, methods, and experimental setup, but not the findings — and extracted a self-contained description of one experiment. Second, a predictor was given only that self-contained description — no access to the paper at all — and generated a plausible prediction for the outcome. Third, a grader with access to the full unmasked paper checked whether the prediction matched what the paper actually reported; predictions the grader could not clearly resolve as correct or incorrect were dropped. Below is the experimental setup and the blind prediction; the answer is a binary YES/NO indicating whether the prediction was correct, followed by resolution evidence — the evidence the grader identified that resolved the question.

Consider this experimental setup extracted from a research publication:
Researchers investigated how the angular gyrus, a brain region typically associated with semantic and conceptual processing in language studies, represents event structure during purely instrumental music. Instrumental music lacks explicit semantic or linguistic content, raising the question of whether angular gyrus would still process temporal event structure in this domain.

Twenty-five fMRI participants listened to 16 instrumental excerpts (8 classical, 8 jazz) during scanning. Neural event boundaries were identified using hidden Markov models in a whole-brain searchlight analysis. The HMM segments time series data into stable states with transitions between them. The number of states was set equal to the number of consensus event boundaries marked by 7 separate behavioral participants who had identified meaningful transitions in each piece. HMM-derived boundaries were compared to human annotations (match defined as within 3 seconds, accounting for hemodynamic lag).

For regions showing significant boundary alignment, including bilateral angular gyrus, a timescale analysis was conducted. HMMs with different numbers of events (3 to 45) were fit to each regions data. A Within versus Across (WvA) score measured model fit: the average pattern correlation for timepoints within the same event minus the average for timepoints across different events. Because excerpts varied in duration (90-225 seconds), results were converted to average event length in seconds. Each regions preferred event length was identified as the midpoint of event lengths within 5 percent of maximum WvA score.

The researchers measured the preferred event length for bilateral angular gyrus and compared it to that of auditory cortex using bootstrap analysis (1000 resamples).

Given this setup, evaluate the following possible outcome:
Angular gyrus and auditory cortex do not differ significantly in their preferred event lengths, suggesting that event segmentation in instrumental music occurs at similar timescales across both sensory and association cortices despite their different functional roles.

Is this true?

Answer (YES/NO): YES